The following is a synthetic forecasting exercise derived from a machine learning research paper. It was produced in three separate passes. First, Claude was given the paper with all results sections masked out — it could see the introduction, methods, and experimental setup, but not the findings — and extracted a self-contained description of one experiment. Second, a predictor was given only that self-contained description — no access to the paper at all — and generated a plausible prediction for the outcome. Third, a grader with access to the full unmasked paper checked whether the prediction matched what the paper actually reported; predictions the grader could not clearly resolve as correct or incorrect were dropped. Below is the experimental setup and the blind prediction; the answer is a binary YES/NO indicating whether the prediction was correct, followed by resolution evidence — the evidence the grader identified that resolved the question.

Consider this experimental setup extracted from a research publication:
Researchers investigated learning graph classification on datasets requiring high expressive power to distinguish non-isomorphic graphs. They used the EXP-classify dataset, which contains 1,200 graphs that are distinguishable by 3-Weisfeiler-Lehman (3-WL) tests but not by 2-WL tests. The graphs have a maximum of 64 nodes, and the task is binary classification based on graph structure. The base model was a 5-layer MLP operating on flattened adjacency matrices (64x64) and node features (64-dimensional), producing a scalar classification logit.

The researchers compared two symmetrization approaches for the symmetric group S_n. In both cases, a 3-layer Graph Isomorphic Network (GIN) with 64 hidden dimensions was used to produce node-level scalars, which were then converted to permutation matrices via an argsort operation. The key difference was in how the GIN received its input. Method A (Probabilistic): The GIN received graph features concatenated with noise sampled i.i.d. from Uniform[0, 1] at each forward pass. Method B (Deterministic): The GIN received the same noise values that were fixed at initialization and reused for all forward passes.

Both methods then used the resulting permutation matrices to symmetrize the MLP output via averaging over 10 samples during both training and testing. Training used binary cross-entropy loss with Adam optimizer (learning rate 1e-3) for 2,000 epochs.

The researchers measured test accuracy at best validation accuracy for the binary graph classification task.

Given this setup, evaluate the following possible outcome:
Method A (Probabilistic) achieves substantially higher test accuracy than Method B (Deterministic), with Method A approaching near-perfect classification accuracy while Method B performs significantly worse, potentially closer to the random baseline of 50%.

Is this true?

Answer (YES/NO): NO